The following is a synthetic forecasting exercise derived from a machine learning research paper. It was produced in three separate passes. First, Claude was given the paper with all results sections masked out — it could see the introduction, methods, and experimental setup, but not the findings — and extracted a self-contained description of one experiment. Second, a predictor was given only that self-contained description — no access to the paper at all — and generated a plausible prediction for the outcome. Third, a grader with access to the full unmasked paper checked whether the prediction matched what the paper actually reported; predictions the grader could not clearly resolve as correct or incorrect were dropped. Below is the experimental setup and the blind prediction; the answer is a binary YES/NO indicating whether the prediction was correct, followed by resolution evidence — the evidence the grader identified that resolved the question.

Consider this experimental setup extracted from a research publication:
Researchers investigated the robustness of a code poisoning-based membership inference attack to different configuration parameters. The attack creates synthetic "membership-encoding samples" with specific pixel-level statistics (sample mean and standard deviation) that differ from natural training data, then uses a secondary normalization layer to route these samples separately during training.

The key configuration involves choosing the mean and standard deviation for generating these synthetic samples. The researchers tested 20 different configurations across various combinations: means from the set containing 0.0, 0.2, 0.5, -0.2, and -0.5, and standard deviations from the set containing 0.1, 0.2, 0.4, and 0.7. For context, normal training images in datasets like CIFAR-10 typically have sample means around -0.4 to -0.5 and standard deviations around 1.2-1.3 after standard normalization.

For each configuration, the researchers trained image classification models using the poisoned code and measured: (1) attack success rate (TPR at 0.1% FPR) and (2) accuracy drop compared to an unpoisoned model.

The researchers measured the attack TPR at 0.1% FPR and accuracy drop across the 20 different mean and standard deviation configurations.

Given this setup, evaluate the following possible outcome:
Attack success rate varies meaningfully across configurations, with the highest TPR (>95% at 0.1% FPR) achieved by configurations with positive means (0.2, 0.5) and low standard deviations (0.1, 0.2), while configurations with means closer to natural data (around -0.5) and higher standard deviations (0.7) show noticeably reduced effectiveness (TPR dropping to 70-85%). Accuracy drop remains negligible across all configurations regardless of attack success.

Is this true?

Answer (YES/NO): NO